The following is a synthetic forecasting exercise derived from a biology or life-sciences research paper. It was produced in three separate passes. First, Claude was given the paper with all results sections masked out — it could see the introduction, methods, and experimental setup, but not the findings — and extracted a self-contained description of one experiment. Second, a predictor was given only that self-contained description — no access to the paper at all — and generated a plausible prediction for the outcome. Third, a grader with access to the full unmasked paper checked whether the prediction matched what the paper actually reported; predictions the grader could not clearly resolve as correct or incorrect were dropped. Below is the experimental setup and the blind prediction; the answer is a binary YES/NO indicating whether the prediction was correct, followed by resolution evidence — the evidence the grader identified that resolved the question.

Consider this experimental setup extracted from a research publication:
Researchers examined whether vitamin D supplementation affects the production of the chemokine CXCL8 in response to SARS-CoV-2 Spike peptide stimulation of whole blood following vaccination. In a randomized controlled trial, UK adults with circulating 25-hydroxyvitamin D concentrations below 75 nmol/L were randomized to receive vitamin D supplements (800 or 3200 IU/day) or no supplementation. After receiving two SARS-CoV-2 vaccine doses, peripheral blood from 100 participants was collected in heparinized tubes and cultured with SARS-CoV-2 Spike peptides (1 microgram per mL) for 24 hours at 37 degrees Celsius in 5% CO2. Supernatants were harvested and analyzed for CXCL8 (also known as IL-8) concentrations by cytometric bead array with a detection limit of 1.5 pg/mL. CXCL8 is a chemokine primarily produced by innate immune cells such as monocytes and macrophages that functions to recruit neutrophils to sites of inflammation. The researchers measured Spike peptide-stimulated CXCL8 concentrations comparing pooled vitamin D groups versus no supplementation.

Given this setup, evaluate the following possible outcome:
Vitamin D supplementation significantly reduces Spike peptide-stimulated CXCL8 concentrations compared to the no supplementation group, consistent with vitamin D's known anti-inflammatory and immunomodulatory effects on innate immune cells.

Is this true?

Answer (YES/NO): NO